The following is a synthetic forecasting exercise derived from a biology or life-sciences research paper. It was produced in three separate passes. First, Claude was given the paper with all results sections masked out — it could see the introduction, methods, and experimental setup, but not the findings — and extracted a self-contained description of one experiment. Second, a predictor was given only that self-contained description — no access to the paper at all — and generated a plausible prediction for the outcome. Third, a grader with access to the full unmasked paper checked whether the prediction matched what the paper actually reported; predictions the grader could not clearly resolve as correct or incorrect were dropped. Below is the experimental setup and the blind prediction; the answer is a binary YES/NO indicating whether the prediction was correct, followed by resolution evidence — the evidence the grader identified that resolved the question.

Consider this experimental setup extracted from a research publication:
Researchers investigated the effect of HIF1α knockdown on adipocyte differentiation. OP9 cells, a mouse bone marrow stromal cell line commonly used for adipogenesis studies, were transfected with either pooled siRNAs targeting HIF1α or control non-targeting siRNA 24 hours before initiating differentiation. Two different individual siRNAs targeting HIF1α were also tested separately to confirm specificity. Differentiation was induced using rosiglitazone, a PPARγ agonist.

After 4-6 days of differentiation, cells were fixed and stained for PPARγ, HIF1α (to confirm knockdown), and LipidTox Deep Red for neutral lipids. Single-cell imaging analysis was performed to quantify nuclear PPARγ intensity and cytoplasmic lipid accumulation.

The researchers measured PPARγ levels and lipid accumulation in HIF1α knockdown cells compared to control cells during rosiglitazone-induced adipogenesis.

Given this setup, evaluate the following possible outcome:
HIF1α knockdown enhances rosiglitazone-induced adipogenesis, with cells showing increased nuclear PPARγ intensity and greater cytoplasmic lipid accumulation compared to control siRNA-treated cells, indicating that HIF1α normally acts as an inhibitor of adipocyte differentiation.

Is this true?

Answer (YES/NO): NO